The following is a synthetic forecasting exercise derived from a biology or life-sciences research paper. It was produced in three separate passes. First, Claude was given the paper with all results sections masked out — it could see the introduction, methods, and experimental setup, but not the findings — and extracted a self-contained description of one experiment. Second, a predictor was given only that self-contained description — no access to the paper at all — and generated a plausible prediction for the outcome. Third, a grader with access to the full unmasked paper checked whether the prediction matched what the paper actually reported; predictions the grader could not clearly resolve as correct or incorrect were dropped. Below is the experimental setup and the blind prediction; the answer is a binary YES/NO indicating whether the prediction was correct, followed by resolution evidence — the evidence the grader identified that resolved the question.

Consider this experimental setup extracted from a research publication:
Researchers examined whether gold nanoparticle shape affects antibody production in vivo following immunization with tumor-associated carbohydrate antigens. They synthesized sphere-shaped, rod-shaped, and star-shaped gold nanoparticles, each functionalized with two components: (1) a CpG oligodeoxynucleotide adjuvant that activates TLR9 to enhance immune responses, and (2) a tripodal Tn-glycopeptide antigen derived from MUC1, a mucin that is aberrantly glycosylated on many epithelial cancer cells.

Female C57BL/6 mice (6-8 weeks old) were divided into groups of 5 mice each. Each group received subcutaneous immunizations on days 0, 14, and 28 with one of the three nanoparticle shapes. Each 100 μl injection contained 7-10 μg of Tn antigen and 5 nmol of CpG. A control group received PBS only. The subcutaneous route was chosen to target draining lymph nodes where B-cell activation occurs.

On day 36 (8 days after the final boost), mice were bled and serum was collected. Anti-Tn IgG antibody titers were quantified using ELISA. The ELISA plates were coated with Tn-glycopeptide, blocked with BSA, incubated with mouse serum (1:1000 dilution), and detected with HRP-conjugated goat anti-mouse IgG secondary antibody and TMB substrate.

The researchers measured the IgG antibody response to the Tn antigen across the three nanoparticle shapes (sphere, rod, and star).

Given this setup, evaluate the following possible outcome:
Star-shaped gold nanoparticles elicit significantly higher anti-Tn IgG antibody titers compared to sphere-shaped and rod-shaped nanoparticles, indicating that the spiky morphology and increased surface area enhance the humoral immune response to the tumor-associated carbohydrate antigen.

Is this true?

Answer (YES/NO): NO